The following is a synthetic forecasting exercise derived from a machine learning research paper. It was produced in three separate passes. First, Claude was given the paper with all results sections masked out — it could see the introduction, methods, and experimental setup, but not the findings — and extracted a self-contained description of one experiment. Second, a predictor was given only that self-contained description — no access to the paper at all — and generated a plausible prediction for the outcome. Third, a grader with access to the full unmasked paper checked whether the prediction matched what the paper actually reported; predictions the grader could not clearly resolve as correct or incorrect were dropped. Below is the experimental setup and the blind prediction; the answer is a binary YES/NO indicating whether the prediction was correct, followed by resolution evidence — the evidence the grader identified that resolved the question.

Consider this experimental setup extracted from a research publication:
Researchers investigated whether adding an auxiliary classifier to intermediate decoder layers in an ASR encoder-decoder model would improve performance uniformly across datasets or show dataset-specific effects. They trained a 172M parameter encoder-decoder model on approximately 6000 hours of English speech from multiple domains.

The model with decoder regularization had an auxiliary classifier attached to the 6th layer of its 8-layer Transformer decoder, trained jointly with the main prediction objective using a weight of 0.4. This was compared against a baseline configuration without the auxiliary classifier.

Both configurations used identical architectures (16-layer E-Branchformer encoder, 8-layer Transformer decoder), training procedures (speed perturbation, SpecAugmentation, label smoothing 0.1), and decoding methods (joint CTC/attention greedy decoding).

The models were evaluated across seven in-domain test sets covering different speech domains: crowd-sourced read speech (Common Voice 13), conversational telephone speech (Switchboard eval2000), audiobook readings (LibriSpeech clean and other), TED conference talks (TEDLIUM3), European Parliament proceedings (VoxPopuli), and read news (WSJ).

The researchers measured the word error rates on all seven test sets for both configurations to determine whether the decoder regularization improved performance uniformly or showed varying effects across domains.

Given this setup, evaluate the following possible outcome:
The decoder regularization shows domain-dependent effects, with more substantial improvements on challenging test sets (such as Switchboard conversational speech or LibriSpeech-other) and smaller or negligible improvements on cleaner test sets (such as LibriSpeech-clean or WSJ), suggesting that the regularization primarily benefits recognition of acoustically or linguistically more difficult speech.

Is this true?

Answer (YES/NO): NO